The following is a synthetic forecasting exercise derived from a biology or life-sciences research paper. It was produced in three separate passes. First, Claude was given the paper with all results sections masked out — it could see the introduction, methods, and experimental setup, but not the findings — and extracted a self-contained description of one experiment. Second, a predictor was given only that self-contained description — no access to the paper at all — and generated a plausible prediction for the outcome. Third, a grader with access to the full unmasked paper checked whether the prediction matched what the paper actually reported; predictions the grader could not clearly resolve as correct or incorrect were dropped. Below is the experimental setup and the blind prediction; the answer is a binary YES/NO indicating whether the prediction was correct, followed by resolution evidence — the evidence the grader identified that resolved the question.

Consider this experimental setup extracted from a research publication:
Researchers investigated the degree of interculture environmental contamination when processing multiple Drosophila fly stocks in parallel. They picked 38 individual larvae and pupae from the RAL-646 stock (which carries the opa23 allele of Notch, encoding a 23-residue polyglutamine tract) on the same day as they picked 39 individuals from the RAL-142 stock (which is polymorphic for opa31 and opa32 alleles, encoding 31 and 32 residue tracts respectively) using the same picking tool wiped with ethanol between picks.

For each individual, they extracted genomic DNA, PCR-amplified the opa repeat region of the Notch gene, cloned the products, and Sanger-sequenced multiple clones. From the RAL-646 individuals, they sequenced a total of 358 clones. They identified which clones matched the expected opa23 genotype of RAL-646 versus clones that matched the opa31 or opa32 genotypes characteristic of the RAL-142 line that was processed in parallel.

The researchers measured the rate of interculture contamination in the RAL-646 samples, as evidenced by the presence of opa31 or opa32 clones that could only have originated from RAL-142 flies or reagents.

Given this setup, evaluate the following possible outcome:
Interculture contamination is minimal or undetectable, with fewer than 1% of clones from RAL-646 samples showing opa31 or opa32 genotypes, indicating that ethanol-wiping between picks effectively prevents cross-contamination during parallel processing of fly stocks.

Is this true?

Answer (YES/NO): NO